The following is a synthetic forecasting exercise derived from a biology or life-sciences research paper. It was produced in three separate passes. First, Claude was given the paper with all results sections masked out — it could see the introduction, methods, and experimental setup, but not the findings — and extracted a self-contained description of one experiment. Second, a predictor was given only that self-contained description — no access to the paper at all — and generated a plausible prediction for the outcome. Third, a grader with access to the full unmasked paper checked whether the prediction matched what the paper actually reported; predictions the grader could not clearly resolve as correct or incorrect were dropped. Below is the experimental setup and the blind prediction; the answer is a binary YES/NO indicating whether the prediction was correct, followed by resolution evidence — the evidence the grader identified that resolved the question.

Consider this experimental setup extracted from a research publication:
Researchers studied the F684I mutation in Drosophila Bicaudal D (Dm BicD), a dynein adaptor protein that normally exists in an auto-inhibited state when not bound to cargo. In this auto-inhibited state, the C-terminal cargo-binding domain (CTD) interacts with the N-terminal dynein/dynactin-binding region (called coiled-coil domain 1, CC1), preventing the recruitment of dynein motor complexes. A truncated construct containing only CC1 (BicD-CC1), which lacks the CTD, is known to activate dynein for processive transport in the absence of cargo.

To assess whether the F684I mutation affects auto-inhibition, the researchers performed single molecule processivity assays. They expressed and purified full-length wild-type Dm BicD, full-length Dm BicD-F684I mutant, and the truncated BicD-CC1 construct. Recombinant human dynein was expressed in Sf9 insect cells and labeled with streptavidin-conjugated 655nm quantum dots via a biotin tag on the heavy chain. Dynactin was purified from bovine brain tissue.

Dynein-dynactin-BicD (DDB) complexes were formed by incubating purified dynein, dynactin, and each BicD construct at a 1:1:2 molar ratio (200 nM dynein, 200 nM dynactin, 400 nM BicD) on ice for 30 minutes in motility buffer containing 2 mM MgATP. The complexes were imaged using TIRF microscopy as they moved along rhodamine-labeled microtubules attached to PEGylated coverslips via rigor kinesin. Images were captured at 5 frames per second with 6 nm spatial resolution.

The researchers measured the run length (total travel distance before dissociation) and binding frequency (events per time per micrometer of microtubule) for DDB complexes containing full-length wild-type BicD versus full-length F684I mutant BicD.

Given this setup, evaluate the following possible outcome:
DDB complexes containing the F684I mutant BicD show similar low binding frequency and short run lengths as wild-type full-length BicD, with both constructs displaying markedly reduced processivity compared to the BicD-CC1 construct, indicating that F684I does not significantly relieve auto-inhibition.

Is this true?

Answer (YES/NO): NO